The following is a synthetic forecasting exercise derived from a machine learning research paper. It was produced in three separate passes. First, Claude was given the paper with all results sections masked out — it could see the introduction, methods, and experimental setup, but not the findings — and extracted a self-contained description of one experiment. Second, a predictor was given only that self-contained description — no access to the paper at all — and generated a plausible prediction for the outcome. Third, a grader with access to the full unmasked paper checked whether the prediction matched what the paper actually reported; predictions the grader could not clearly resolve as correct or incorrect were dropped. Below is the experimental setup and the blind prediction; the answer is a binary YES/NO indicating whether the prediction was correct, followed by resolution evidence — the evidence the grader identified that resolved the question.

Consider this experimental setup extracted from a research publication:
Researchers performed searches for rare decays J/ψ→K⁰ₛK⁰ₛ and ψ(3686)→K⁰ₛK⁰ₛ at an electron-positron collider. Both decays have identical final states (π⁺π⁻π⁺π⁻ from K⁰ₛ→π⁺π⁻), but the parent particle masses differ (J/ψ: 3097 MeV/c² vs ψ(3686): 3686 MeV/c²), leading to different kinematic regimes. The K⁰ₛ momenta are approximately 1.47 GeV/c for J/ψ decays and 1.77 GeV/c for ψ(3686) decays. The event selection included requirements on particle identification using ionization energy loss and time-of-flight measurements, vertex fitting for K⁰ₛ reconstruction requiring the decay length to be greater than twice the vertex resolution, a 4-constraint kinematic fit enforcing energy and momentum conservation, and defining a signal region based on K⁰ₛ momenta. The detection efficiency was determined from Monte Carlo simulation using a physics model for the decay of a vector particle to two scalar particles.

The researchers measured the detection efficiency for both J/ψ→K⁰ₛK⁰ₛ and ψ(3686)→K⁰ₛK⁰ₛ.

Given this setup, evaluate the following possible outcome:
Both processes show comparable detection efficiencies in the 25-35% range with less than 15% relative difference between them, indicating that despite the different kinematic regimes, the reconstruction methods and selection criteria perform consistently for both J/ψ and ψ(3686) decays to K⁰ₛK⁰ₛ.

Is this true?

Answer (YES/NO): NO